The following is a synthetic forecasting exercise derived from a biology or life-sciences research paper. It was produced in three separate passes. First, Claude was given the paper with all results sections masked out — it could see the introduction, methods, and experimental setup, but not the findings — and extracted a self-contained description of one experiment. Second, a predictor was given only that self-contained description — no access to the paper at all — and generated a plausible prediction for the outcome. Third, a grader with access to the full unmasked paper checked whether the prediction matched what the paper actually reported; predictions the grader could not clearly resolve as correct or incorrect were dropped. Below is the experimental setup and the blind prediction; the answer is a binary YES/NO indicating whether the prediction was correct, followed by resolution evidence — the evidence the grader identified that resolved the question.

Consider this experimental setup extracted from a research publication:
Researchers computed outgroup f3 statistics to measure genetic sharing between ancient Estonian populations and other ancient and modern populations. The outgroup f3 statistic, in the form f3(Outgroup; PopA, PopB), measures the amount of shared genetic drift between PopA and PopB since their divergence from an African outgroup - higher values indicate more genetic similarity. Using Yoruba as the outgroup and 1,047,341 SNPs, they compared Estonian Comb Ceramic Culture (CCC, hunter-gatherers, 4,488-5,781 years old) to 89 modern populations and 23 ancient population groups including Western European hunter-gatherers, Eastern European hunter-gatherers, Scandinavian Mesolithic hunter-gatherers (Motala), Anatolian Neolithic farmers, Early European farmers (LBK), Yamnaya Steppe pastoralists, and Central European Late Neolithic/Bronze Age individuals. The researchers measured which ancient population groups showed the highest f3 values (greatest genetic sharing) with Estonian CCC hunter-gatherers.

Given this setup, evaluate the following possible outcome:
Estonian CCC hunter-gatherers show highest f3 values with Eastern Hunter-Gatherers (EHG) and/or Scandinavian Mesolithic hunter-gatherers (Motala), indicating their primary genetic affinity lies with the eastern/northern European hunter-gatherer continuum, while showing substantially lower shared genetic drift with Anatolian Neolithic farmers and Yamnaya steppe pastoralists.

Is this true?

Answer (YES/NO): YES